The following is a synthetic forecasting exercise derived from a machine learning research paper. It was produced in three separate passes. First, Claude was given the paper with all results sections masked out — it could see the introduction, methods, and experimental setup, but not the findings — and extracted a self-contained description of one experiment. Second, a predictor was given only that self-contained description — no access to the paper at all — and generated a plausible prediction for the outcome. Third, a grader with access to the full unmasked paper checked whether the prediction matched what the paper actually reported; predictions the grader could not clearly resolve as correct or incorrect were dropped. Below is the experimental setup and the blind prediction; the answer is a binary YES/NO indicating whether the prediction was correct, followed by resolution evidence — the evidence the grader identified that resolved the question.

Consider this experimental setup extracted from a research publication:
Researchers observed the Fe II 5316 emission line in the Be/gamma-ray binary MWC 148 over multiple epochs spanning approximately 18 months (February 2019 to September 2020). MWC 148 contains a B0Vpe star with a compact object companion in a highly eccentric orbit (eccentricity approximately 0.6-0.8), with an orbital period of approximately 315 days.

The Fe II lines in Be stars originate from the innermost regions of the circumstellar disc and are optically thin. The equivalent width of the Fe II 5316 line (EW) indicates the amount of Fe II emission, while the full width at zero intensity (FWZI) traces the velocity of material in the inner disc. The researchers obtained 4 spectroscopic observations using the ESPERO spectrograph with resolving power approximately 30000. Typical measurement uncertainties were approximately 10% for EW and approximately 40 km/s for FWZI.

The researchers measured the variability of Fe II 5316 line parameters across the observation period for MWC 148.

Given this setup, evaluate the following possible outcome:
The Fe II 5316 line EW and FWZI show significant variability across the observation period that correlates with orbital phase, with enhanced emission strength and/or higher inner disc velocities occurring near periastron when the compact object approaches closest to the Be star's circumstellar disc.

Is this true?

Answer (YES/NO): NO